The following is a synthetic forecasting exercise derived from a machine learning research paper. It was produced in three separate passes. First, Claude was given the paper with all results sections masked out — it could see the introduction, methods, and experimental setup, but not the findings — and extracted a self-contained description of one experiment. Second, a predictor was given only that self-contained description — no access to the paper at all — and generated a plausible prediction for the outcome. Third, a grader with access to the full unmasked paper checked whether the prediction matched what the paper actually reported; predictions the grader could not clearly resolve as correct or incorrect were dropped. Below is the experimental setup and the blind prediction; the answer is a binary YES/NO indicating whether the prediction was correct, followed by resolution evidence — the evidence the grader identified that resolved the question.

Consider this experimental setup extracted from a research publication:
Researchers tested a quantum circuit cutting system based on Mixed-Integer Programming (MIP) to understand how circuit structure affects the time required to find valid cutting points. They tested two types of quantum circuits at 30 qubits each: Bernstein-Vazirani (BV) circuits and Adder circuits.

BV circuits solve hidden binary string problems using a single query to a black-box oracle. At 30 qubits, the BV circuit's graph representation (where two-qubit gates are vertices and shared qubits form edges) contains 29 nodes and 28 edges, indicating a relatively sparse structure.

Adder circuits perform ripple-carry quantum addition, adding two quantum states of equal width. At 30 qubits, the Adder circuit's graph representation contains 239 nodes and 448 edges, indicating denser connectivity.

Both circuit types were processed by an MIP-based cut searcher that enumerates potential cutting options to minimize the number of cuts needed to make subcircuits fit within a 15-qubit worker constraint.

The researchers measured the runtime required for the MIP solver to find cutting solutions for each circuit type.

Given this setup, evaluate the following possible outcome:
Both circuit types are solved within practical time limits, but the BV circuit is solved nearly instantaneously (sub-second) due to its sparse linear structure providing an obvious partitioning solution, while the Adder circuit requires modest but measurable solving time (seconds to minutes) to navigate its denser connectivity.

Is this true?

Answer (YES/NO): YES